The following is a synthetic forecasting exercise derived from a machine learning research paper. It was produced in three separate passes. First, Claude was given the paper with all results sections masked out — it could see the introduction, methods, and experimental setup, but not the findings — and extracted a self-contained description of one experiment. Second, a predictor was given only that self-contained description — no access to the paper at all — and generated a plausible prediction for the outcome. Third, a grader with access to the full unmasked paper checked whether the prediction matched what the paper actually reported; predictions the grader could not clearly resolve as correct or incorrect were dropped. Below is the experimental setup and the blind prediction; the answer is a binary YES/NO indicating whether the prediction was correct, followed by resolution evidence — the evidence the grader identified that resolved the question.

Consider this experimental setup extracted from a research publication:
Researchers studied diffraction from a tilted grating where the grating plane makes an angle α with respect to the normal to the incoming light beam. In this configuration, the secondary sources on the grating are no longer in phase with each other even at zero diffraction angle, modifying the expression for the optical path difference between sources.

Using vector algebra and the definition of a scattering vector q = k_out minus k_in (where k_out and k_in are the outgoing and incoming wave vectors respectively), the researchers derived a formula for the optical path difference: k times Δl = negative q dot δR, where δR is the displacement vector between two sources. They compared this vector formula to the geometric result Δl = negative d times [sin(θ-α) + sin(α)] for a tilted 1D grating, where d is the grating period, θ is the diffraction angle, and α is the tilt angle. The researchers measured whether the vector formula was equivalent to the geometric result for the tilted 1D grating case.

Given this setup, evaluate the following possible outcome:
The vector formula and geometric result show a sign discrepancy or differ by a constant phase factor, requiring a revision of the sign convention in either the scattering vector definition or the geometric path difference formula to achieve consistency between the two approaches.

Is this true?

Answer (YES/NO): NO